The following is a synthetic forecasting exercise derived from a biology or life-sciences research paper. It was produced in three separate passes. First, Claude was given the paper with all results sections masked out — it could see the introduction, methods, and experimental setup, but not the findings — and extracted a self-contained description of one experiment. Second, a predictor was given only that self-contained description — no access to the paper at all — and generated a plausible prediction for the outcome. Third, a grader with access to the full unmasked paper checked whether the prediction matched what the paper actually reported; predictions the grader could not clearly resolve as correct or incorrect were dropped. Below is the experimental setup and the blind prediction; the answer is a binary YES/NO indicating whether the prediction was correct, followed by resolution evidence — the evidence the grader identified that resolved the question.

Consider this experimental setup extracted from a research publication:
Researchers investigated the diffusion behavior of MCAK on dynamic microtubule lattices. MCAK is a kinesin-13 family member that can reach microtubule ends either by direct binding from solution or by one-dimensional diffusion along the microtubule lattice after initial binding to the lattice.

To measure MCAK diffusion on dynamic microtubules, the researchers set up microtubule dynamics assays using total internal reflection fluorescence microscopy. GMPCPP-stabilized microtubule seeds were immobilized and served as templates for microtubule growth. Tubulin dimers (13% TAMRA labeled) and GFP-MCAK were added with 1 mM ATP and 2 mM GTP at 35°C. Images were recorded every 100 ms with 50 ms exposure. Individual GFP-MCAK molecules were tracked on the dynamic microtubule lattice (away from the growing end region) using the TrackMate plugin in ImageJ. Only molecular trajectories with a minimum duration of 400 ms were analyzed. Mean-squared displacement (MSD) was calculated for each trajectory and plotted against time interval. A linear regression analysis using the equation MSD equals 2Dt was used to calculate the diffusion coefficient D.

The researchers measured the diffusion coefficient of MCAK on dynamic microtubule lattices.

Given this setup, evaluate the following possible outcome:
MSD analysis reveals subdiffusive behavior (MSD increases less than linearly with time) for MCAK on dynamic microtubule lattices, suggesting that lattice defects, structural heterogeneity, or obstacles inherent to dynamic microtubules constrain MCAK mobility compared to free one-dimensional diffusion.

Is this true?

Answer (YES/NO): NO